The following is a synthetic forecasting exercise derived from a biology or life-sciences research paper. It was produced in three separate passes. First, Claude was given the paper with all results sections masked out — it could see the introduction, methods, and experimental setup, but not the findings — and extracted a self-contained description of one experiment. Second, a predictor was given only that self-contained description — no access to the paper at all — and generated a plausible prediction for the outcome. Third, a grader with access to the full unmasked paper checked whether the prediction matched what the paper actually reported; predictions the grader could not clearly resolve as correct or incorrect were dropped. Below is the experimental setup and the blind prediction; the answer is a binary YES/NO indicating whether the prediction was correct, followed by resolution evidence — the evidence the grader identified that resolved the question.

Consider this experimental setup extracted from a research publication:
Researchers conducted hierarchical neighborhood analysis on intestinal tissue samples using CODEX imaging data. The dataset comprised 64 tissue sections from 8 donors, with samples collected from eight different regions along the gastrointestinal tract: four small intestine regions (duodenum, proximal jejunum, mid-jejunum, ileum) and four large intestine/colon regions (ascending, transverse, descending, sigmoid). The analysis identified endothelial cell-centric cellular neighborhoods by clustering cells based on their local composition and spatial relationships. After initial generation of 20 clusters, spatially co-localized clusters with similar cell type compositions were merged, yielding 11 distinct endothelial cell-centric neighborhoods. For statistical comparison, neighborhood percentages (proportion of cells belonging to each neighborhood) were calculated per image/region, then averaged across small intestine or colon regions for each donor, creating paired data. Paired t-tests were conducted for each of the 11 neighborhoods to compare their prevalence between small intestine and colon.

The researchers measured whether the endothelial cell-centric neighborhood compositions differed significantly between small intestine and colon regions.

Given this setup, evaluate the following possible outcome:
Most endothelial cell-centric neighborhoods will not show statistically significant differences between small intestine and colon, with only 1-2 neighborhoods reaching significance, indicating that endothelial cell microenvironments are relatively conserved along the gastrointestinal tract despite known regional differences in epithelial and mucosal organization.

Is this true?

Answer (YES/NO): NO